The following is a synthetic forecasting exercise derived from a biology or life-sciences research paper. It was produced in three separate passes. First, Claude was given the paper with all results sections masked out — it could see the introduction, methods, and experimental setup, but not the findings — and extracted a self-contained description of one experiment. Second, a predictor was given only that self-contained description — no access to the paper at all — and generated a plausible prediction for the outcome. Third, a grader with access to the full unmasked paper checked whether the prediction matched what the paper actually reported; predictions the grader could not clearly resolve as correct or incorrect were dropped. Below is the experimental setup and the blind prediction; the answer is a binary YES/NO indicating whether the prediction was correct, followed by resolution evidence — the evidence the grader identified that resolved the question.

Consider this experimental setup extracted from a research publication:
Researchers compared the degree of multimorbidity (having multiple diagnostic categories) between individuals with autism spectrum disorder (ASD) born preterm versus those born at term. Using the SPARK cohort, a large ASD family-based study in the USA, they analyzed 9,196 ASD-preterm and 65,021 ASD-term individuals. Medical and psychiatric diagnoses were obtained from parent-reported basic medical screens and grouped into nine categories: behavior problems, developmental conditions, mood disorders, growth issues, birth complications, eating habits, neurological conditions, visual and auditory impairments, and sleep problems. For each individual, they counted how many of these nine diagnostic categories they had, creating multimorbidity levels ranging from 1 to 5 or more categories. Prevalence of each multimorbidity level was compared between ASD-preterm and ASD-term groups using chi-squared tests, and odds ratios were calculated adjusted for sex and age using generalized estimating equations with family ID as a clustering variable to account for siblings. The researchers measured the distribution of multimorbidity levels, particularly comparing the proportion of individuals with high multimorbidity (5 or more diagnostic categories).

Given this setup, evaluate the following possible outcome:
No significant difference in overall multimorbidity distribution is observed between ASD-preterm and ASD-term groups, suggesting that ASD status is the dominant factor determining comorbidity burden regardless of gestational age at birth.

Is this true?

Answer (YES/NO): NO